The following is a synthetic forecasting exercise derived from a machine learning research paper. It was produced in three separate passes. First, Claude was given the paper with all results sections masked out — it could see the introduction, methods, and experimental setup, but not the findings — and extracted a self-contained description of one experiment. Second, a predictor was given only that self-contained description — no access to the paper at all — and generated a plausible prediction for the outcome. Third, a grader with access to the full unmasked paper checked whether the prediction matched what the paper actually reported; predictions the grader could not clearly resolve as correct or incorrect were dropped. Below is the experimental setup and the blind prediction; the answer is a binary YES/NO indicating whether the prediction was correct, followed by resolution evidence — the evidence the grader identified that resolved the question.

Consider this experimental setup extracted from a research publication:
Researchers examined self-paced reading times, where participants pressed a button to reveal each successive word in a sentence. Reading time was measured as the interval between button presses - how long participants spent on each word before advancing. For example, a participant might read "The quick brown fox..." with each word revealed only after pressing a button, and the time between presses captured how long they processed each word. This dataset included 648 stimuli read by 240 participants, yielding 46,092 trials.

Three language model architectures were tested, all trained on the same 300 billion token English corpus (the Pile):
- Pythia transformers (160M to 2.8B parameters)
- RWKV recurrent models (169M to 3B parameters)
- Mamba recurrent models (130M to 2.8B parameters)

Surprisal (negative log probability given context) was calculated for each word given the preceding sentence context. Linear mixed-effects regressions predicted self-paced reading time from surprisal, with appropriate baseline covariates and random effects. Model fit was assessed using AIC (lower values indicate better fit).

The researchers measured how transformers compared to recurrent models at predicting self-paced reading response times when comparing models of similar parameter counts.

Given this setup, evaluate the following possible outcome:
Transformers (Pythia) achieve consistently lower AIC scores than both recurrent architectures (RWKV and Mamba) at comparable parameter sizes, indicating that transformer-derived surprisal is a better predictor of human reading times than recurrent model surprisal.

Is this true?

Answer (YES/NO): NO